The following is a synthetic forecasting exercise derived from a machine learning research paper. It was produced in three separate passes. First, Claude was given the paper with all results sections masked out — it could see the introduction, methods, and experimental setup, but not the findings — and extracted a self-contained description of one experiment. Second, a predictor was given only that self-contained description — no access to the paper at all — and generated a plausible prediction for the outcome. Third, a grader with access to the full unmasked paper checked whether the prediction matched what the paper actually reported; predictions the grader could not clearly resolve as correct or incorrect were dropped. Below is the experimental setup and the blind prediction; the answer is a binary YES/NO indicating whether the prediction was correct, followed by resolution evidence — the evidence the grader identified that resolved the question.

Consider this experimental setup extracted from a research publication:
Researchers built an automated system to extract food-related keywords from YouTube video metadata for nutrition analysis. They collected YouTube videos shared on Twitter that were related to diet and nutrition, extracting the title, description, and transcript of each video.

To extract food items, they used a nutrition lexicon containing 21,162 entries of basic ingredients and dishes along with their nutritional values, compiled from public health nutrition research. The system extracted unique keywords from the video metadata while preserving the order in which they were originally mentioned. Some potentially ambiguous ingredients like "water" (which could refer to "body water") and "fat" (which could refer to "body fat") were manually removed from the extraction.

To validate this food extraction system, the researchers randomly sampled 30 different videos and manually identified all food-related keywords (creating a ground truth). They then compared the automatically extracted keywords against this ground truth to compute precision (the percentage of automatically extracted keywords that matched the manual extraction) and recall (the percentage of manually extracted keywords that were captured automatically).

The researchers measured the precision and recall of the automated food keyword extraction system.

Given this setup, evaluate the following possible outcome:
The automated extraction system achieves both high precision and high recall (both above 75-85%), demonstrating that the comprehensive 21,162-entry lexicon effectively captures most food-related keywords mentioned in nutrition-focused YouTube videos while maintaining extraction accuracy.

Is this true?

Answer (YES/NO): YES